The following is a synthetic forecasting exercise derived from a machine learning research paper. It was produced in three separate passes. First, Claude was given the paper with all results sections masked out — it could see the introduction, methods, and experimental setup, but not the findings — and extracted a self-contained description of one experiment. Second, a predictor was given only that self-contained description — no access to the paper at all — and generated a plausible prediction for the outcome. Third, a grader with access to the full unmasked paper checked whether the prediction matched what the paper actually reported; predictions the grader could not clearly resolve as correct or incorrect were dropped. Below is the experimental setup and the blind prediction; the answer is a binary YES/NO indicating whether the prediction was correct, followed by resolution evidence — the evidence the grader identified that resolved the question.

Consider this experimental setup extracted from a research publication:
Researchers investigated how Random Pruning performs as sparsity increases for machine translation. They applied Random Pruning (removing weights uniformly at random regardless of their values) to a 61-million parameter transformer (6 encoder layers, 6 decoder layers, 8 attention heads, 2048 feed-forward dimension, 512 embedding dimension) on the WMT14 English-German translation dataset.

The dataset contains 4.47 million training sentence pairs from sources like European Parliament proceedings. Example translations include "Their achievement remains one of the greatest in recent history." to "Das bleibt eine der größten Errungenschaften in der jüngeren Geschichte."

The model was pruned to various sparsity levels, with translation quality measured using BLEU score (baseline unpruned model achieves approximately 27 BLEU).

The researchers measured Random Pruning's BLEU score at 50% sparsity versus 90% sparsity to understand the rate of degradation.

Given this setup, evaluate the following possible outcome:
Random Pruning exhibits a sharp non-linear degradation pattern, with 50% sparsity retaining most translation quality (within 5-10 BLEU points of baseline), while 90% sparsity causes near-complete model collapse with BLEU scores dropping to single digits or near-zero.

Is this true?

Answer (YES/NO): NO